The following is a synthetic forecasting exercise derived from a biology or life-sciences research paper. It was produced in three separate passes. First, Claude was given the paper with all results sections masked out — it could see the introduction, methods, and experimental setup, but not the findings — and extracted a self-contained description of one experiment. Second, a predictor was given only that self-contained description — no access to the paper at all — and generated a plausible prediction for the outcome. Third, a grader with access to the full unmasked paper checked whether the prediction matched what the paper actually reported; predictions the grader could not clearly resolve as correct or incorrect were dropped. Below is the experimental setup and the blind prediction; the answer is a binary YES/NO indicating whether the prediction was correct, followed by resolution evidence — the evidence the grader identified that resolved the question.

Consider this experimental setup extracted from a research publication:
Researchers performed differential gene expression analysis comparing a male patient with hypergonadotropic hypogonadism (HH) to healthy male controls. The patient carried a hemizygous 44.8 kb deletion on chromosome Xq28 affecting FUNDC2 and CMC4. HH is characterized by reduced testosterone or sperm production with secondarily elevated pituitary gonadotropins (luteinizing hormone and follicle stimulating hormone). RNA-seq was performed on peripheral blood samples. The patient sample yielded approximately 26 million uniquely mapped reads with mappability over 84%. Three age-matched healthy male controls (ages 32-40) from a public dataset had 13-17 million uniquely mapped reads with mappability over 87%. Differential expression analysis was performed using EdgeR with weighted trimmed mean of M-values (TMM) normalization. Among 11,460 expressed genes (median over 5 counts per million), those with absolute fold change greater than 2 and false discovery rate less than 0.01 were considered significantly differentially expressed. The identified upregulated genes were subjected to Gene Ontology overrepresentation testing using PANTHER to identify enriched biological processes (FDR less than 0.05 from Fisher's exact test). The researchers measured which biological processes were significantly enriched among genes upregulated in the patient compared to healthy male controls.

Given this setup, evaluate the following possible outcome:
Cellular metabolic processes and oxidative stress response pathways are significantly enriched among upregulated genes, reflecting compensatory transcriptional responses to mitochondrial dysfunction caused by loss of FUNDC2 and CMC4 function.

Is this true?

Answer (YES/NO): NO